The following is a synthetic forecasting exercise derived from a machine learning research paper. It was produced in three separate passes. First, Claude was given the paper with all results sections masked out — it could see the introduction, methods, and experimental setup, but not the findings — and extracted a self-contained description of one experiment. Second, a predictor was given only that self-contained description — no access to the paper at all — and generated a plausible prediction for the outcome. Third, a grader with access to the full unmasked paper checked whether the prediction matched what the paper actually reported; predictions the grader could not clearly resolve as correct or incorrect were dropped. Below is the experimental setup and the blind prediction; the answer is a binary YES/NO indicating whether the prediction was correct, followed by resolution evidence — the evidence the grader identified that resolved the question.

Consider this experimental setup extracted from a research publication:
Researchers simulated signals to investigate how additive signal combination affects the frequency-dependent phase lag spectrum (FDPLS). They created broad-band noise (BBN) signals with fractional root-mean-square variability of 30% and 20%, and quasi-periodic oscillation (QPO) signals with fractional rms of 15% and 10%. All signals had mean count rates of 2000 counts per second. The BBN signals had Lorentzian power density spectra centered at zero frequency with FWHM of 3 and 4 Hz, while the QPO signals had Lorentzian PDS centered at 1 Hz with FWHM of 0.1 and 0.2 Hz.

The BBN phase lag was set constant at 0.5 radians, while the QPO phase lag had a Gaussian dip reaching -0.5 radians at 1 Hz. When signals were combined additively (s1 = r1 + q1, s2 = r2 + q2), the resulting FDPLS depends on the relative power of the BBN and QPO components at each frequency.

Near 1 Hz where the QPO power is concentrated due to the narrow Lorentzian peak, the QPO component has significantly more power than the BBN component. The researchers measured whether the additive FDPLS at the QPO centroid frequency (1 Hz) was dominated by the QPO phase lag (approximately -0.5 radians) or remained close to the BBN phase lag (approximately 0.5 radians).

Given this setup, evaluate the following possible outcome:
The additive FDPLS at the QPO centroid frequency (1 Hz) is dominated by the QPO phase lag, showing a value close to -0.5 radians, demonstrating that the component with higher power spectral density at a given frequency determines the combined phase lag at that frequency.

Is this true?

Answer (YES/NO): NO